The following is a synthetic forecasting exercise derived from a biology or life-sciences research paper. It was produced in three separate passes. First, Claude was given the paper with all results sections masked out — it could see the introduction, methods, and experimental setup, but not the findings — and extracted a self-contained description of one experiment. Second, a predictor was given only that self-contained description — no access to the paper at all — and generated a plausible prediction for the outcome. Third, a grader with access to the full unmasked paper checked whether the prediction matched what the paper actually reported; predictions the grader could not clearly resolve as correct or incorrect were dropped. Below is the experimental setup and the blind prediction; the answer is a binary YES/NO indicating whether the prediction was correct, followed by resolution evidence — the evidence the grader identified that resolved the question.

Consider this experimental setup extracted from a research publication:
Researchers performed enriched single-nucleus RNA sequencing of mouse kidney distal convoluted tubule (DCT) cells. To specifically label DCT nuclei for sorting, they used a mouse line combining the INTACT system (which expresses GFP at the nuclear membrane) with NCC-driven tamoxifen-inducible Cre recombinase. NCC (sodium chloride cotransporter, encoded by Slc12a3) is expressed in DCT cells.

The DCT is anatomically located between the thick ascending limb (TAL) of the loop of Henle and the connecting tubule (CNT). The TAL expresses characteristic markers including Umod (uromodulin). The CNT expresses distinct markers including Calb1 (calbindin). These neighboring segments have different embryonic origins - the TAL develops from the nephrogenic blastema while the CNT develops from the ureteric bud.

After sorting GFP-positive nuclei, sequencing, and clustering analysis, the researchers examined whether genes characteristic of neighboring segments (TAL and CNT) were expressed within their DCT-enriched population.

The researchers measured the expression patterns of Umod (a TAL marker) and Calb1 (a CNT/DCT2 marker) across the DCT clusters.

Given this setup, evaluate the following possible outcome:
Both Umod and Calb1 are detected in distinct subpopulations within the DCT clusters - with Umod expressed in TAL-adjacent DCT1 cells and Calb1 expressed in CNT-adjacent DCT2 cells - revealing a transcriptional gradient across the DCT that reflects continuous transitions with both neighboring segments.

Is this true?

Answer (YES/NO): NO